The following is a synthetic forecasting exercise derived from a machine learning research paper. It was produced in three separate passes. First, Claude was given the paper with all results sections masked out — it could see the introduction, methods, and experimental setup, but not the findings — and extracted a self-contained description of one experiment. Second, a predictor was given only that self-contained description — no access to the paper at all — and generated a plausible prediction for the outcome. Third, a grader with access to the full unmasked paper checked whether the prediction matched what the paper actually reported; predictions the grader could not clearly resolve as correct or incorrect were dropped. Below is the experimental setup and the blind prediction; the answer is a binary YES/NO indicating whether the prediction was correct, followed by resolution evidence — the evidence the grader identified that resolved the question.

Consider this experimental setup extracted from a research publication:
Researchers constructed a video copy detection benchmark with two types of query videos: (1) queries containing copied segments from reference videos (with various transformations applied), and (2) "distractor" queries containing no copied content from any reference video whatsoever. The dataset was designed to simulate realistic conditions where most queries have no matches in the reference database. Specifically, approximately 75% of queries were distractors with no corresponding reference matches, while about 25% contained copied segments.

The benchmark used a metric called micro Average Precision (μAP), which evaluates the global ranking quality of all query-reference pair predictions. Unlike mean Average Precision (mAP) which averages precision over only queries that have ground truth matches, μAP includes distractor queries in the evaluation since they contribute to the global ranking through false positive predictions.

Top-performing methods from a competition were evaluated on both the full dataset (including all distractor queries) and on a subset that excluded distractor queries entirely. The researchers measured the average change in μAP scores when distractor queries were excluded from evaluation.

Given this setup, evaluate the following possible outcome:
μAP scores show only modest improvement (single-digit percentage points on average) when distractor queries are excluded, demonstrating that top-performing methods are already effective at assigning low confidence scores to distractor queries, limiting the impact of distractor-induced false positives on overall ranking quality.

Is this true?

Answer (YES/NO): YES